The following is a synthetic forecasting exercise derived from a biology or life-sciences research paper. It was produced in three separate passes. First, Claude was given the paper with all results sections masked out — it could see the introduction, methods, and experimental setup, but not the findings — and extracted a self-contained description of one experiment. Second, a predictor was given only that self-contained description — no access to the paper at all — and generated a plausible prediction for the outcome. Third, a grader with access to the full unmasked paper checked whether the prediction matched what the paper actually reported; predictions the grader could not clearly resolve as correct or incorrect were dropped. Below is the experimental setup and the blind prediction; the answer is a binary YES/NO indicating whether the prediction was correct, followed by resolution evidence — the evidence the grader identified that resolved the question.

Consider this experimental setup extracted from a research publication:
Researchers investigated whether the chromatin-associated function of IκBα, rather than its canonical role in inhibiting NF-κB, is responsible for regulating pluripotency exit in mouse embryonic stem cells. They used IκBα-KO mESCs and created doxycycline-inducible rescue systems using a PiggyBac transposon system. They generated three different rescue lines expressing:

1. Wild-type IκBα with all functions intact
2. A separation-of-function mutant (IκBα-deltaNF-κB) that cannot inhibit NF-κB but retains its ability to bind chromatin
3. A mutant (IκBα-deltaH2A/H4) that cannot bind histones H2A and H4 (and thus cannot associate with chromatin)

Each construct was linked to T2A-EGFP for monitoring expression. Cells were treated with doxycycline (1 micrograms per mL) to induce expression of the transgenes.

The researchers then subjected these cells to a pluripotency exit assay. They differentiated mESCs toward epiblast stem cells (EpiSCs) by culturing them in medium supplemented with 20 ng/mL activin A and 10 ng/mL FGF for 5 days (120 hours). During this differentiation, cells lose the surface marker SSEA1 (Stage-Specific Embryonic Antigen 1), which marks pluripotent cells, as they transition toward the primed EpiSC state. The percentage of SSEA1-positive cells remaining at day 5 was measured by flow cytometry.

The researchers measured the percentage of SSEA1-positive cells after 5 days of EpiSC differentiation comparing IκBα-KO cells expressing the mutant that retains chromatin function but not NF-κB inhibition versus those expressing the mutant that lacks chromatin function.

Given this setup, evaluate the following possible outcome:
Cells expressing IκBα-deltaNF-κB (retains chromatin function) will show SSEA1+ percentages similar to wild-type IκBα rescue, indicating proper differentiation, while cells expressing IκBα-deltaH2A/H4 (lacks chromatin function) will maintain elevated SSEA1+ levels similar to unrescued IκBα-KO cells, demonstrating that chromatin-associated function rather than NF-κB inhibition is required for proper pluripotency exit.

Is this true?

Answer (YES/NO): YES